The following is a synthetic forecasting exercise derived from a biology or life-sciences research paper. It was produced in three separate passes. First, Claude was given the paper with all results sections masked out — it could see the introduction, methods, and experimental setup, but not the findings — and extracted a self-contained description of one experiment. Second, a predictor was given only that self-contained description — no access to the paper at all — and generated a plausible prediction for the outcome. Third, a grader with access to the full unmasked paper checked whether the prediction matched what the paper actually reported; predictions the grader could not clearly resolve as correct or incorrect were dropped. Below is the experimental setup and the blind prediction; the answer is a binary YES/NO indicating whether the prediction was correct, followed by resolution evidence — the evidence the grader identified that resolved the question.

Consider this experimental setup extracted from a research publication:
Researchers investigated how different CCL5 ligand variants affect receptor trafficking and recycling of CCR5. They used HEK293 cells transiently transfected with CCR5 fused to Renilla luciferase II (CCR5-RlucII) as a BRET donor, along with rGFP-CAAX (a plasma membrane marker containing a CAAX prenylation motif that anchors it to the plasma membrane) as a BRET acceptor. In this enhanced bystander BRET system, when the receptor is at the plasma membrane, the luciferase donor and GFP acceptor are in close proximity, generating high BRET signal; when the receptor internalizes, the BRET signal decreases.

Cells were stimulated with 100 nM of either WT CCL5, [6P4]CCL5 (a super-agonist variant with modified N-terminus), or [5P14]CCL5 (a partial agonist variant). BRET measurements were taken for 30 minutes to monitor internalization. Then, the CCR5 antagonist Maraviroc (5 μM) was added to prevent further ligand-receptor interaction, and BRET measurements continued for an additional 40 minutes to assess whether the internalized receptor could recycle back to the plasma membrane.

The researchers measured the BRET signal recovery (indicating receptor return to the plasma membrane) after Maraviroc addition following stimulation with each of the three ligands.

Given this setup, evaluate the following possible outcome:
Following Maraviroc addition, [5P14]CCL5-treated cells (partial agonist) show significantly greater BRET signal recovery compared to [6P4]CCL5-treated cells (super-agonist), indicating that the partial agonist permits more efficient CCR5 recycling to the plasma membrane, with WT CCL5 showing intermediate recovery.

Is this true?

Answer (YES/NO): NO